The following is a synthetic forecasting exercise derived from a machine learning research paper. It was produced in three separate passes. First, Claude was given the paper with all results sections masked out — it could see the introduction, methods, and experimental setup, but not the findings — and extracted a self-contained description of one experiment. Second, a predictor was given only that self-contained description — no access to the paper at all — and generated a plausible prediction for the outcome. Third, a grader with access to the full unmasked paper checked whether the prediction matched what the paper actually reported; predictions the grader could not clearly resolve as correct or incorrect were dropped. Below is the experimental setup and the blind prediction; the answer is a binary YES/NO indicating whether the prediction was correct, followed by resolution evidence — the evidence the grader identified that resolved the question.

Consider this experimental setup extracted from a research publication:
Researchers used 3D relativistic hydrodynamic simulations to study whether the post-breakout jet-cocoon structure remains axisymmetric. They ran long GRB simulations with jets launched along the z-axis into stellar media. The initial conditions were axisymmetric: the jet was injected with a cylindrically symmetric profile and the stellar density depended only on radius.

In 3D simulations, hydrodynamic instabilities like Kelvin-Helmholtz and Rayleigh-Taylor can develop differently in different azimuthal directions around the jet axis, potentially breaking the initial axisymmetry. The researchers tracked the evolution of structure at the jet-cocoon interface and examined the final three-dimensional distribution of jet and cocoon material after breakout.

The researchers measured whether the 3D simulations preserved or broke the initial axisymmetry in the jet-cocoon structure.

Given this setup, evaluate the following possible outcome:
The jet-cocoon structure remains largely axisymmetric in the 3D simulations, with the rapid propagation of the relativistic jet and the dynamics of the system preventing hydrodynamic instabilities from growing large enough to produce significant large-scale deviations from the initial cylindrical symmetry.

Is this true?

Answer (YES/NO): YES